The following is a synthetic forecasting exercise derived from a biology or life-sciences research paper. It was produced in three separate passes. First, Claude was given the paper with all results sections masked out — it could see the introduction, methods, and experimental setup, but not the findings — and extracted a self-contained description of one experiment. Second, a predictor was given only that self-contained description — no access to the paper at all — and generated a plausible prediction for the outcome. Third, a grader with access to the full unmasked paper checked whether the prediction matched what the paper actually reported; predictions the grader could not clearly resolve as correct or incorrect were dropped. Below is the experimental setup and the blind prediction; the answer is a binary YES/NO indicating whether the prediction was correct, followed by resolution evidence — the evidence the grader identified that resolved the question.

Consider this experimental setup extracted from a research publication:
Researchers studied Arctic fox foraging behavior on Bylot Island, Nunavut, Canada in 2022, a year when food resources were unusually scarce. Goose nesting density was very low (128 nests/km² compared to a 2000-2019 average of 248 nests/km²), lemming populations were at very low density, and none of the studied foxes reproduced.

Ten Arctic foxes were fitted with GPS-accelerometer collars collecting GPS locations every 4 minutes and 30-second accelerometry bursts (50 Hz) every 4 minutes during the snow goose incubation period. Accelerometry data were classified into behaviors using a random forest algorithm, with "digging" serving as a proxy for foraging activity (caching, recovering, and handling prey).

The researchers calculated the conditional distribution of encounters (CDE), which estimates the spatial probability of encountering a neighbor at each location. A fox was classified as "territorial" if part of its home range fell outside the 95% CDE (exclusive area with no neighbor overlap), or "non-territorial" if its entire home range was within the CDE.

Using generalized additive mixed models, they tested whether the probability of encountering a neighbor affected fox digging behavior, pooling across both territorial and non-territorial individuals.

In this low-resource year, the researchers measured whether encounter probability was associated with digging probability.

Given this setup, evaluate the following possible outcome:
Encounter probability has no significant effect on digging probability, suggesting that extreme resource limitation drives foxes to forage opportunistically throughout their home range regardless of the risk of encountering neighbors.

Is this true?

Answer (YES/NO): YES